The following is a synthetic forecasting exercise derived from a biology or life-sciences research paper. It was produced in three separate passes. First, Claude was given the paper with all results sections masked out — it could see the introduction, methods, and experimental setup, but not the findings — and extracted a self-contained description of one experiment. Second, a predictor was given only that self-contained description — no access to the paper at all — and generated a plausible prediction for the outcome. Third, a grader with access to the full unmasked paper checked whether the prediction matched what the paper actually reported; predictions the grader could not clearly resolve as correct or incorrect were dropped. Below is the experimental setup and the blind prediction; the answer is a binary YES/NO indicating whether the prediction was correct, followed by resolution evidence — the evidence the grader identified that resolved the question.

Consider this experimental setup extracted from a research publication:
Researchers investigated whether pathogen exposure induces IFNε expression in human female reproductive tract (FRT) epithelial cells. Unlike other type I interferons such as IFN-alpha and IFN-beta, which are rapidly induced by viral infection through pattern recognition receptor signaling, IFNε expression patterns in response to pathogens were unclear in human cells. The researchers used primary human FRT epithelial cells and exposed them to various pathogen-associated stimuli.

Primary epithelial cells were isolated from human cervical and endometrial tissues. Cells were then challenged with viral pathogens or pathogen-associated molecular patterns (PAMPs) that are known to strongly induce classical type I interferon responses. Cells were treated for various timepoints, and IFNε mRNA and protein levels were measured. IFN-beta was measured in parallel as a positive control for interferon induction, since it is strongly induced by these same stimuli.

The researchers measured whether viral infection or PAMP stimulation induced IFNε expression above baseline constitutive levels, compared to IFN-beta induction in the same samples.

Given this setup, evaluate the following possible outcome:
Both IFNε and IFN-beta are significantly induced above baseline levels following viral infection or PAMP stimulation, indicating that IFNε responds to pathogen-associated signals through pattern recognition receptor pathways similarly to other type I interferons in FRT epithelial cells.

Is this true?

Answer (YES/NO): NO